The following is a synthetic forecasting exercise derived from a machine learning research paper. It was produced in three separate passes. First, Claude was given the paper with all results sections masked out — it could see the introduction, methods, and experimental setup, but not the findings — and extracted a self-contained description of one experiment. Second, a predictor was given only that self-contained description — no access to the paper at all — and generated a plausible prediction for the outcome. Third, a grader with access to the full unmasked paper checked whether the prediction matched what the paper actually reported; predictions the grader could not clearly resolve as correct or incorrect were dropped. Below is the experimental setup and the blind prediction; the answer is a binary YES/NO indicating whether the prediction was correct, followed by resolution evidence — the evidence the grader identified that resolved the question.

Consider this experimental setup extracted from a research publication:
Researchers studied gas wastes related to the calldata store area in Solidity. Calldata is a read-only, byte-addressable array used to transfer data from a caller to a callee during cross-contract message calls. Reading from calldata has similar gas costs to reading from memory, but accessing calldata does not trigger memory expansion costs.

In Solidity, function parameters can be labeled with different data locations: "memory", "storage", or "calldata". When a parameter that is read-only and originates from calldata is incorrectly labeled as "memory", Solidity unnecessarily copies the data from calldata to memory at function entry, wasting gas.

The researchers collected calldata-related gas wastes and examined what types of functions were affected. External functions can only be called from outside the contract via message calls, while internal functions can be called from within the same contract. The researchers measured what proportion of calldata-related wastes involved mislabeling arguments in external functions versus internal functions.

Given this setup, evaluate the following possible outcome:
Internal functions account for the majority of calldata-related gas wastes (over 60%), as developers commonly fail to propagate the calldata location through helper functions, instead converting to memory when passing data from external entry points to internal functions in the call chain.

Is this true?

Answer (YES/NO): NO